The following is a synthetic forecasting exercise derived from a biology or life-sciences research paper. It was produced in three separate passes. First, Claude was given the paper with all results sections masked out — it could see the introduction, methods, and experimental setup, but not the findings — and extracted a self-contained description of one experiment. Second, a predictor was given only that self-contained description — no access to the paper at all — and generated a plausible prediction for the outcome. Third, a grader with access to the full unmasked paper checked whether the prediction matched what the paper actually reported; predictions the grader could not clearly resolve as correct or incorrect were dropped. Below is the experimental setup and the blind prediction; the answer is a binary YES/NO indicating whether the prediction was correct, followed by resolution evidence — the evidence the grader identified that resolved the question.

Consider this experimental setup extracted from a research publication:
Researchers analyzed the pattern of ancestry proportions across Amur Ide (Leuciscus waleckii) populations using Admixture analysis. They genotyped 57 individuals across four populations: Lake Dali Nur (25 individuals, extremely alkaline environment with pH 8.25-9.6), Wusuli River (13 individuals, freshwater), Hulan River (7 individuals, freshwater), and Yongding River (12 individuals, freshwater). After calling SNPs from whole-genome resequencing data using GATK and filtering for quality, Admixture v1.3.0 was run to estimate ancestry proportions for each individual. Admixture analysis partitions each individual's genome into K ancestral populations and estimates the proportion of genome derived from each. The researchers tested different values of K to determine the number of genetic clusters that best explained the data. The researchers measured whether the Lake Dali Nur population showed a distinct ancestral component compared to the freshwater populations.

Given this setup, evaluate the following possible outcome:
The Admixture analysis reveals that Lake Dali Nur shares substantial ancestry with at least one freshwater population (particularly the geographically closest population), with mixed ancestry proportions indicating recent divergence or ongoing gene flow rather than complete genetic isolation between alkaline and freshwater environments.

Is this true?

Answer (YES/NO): NO